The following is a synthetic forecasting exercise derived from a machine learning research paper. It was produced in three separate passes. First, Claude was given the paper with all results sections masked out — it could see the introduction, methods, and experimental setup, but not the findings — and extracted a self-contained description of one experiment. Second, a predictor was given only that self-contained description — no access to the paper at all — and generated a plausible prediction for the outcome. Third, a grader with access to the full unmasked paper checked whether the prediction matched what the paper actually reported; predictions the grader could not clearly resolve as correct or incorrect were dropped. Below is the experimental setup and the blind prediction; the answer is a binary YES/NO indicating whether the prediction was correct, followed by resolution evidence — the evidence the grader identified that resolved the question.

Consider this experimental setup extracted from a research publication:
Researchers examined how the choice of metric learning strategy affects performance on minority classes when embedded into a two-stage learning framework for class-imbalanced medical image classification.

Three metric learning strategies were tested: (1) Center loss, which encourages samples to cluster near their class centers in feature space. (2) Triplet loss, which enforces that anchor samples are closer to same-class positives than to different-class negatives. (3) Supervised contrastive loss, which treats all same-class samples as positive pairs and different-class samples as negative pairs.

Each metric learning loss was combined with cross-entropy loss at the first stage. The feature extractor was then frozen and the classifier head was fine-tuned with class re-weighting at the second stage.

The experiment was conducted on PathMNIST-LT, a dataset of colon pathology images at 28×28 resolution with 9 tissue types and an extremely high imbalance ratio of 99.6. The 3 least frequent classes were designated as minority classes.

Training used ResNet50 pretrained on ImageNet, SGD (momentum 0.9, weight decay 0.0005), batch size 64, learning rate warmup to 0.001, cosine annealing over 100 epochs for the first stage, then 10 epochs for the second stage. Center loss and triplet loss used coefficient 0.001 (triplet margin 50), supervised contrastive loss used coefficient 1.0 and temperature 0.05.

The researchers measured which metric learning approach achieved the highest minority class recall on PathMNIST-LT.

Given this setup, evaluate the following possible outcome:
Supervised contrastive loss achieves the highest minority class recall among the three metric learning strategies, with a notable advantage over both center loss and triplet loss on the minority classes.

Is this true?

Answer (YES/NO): YES